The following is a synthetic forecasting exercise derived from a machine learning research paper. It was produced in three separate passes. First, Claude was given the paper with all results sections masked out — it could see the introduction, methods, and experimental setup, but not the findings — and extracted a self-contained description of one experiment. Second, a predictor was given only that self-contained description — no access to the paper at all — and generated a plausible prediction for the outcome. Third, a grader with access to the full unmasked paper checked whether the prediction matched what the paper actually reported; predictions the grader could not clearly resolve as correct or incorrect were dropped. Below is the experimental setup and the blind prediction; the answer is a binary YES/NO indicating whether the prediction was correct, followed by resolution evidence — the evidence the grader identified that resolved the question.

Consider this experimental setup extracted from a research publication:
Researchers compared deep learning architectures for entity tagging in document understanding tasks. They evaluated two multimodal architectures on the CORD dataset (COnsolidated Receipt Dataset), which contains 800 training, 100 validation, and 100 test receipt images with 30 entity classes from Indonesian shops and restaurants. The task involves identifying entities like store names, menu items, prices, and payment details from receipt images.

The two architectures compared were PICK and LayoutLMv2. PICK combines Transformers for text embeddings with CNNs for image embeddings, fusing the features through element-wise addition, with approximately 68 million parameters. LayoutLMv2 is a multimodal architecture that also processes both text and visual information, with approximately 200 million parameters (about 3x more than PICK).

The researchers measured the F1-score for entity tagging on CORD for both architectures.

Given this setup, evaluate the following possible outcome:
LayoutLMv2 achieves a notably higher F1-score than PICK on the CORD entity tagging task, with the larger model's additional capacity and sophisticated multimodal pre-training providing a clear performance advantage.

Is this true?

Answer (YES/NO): NO